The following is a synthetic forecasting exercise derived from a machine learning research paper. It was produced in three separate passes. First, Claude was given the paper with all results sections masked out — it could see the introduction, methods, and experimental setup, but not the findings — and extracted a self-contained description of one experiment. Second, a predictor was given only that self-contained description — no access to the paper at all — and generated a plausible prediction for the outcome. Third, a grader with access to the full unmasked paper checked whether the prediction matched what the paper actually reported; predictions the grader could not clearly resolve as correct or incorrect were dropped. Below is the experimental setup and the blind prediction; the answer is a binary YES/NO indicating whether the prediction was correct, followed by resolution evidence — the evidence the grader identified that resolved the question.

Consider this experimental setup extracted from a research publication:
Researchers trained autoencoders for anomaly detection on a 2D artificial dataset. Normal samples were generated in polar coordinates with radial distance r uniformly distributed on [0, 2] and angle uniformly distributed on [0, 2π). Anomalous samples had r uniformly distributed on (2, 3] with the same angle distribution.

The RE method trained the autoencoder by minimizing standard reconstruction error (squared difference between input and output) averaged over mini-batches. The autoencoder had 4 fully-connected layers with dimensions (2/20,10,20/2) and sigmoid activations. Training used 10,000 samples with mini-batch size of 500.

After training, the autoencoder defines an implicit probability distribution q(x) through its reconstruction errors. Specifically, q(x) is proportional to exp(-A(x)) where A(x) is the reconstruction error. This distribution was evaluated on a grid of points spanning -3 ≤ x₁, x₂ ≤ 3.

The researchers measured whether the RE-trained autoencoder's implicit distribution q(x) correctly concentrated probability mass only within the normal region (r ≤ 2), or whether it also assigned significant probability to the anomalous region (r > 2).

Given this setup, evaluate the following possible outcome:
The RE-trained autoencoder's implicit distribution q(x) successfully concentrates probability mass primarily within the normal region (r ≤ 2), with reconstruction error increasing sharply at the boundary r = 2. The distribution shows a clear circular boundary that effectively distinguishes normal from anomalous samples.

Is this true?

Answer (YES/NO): NO